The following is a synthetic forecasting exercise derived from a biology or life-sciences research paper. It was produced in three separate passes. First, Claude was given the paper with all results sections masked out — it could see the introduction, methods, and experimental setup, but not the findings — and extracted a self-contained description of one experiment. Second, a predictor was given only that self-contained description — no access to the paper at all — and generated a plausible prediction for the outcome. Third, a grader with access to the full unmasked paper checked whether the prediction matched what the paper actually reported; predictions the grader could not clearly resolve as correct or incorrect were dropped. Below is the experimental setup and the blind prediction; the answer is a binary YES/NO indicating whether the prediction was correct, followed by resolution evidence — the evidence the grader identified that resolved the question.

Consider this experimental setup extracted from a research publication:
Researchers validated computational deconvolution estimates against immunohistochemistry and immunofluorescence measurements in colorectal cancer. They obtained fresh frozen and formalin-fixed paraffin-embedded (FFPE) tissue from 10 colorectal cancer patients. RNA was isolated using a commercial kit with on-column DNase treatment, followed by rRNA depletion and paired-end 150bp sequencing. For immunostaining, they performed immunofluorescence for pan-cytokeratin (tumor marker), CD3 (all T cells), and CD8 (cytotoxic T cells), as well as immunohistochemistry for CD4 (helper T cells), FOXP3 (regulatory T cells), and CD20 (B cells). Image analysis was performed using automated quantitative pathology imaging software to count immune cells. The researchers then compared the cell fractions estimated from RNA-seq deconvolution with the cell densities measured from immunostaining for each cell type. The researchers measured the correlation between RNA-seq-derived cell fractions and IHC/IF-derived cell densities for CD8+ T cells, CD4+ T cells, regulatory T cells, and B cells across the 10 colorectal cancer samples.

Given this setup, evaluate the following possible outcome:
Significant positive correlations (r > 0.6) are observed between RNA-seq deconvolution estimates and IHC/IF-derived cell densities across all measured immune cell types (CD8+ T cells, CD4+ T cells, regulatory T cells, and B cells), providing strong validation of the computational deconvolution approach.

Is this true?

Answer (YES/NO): NO